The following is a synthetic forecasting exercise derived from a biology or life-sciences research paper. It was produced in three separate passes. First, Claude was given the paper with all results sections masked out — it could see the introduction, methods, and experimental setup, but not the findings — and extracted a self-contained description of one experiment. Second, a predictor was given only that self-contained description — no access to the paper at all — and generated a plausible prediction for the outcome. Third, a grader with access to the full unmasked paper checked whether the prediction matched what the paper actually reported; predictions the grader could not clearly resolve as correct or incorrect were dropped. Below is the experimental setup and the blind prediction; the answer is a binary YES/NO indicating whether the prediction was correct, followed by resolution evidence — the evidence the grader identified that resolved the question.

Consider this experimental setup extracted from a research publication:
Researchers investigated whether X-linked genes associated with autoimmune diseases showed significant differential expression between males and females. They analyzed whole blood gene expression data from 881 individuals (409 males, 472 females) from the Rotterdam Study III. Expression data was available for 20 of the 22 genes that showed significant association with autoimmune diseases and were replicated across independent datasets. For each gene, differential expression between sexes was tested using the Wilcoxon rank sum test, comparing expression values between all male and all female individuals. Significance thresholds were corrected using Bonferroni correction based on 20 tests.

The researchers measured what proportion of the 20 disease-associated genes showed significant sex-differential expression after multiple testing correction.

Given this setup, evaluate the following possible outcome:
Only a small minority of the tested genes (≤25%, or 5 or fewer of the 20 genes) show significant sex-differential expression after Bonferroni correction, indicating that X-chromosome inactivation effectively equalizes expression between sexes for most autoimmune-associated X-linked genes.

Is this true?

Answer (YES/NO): YES